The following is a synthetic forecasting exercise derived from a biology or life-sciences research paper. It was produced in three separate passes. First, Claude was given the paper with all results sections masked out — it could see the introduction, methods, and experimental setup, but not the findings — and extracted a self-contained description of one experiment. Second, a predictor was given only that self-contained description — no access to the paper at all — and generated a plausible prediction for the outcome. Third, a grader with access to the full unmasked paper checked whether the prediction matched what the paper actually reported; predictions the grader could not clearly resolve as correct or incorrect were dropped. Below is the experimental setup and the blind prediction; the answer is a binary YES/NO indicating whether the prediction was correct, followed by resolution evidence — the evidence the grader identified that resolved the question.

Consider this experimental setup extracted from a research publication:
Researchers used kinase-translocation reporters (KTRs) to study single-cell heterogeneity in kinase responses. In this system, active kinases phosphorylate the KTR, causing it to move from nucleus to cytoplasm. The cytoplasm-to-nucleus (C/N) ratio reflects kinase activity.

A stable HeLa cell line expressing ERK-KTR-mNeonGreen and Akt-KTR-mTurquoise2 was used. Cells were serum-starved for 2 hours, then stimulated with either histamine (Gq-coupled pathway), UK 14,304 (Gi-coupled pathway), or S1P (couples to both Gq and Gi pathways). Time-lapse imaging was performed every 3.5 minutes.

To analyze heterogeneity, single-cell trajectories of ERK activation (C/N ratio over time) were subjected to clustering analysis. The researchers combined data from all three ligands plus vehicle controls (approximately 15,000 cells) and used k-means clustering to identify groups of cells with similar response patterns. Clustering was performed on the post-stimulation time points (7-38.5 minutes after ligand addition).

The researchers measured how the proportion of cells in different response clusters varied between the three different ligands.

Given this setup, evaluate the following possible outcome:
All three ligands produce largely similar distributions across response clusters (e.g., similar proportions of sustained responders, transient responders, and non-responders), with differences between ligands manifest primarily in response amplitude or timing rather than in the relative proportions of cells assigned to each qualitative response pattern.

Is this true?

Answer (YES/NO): NO